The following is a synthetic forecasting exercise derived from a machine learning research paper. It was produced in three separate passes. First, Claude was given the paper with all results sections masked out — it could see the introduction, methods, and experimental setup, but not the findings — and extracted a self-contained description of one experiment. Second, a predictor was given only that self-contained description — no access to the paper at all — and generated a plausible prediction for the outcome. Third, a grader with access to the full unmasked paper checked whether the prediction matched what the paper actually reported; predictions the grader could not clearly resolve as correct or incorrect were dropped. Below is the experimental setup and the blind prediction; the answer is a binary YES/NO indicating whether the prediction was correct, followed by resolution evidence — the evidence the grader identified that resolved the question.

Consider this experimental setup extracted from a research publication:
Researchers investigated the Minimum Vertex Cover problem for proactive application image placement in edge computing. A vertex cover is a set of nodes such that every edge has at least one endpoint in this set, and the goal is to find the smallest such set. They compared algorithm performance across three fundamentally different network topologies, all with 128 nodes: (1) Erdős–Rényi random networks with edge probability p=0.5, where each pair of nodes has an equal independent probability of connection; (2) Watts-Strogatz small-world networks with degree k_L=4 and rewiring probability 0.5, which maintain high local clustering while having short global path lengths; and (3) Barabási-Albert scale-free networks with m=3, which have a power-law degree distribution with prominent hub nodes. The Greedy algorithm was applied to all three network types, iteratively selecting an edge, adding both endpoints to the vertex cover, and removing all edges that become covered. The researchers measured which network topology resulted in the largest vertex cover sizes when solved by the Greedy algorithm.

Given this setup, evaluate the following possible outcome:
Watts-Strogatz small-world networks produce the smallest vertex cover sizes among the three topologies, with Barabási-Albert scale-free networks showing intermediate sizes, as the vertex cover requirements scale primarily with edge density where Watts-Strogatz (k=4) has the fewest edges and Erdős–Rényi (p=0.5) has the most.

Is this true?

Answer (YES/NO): NO